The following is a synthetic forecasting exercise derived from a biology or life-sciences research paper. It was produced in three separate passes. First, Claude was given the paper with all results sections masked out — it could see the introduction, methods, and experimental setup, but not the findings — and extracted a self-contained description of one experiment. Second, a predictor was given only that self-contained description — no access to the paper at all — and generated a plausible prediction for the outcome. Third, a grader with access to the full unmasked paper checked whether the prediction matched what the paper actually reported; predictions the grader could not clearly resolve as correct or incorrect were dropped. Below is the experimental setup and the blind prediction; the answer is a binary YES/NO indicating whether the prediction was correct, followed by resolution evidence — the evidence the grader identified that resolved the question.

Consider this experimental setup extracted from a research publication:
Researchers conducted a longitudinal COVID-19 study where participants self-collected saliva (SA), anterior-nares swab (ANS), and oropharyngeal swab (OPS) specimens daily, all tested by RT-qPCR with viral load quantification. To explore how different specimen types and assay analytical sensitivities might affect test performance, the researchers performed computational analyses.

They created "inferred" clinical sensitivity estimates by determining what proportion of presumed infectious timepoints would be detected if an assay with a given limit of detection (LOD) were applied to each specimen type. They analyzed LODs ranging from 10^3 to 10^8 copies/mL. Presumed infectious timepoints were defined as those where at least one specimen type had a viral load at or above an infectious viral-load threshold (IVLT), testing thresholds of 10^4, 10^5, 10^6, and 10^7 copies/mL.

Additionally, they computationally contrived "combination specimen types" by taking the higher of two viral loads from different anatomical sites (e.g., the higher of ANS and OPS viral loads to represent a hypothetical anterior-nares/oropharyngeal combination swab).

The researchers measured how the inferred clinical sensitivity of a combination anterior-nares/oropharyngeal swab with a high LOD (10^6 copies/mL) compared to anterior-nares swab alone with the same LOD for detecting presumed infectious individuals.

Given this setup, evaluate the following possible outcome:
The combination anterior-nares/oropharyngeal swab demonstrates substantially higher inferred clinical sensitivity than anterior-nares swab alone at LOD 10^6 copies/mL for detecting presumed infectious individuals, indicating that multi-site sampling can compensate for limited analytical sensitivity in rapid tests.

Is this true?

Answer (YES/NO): YES